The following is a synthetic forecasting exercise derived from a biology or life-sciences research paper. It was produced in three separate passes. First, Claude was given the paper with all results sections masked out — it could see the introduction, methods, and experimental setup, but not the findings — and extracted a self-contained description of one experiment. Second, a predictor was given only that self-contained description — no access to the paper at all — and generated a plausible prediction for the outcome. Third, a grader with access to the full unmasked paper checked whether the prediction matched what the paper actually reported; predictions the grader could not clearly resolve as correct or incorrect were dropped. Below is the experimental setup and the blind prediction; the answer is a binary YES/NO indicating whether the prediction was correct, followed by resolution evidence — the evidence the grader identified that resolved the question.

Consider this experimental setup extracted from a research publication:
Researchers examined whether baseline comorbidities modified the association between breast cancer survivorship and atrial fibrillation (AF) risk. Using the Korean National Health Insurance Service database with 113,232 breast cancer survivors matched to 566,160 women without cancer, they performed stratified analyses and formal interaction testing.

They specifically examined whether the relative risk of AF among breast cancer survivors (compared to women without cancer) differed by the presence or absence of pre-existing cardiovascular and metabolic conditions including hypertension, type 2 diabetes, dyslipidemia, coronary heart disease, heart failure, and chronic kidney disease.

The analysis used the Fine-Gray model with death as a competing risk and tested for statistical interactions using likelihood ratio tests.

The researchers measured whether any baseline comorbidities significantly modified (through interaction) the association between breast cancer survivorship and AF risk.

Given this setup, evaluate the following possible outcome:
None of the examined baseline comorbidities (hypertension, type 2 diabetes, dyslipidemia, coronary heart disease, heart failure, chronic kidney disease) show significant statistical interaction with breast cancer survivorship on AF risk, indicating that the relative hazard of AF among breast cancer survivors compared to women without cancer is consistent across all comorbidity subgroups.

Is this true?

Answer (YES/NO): NO